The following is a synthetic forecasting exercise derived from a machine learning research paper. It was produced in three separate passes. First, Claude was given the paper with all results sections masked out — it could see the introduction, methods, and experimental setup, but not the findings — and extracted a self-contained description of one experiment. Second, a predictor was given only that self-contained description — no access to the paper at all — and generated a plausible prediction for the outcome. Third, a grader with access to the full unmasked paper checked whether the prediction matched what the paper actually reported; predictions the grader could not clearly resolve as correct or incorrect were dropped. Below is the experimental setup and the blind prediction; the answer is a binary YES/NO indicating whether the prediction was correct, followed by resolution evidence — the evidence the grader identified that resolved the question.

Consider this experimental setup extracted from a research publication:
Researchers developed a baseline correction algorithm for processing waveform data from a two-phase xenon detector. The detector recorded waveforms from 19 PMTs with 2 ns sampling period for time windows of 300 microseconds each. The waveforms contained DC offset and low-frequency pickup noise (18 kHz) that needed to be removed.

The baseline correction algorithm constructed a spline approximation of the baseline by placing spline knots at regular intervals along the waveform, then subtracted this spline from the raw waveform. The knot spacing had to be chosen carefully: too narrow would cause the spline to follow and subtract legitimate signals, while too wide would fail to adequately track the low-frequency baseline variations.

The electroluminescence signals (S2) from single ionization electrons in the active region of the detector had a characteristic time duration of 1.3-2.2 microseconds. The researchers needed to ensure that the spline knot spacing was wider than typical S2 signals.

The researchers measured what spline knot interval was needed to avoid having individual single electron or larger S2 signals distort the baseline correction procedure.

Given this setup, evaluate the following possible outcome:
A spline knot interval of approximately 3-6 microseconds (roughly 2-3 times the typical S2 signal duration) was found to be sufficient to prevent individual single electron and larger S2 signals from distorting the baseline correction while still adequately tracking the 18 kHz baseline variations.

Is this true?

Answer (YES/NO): YES